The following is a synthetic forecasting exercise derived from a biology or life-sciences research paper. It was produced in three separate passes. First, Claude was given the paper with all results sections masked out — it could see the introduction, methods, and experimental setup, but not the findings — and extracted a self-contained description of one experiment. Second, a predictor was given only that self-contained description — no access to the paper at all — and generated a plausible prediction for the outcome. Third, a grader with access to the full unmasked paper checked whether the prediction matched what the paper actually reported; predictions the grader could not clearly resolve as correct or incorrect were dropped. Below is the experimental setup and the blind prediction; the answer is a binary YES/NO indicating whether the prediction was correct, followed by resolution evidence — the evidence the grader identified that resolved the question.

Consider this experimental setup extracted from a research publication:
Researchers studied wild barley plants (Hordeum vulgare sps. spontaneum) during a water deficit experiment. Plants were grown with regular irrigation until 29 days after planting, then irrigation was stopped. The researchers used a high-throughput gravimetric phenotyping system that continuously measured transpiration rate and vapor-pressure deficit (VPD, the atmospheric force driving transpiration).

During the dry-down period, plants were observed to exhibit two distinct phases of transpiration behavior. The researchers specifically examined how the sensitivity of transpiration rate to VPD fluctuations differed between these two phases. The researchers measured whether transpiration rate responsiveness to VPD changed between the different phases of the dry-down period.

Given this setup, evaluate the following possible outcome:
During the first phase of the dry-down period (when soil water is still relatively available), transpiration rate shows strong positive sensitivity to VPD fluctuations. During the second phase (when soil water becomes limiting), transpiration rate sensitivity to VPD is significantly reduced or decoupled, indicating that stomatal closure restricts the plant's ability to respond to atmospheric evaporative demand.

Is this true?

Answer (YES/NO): YES